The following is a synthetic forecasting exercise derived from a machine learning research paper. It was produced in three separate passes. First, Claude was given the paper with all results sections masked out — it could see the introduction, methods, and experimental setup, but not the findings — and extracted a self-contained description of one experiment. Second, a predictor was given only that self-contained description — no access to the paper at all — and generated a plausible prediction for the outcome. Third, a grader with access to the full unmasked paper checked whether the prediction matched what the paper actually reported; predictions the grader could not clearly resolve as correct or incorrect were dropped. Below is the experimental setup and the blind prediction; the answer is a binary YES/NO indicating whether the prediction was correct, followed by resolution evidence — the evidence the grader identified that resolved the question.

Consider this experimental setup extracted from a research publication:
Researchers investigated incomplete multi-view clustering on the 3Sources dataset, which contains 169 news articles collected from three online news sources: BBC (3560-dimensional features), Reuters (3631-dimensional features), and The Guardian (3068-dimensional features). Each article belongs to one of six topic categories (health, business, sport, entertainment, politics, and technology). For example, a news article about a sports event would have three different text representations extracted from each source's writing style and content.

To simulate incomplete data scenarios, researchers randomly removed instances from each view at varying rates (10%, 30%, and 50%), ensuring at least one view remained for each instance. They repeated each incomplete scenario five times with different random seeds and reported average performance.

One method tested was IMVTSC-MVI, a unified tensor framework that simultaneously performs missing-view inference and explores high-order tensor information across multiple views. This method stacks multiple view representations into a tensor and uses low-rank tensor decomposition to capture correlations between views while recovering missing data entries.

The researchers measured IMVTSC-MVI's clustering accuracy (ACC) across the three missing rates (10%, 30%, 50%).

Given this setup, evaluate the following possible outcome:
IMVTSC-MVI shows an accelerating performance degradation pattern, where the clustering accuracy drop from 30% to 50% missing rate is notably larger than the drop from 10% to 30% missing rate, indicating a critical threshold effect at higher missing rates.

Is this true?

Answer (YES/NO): NO